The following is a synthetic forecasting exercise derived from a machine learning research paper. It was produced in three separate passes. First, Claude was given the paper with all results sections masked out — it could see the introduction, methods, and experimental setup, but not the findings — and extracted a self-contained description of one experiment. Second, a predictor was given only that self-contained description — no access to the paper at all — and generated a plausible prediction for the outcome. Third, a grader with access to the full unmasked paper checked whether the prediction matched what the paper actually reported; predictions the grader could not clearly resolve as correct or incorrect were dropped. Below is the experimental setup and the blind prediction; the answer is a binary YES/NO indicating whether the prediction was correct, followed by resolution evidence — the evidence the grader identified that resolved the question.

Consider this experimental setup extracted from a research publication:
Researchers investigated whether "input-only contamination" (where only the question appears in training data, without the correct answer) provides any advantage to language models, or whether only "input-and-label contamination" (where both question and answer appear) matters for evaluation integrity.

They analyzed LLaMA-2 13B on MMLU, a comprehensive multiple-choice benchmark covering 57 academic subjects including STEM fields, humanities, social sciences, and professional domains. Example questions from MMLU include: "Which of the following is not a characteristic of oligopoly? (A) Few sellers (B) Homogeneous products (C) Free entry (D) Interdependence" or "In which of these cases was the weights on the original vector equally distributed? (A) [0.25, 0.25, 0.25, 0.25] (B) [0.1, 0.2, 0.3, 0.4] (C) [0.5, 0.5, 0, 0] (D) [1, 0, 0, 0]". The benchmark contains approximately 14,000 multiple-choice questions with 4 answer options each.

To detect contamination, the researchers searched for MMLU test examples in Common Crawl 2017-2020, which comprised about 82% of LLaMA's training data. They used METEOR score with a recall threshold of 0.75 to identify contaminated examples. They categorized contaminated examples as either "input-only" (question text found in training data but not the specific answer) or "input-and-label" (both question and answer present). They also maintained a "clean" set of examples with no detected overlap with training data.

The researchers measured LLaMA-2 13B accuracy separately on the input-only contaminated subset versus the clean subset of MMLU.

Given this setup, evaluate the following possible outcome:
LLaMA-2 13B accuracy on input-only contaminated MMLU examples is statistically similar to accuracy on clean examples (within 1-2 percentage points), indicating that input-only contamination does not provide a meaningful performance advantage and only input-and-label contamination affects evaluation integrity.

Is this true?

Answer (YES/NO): NO